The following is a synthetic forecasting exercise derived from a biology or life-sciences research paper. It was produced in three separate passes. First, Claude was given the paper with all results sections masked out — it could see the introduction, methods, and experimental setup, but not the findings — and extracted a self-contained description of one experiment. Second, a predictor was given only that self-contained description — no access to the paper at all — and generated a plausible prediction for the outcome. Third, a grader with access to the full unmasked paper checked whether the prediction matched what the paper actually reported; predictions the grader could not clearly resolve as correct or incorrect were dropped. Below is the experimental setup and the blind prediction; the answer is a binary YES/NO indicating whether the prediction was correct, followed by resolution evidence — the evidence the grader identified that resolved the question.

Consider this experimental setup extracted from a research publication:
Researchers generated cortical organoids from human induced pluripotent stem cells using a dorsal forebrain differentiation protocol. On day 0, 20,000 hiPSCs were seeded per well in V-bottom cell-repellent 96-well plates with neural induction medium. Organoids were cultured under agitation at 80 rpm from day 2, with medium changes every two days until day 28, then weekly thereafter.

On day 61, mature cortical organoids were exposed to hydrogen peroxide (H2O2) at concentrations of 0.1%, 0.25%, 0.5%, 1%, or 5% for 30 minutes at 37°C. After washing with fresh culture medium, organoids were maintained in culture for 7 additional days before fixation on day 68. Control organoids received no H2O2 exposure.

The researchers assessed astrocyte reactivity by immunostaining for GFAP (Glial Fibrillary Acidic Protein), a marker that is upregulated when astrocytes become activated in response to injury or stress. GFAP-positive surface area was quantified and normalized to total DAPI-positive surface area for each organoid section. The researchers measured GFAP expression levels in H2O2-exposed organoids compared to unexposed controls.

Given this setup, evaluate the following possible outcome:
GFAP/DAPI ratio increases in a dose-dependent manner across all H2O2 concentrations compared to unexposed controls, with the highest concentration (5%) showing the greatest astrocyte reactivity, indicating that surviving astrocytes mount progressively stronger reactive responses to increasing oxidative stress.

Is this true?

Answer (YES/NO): NO